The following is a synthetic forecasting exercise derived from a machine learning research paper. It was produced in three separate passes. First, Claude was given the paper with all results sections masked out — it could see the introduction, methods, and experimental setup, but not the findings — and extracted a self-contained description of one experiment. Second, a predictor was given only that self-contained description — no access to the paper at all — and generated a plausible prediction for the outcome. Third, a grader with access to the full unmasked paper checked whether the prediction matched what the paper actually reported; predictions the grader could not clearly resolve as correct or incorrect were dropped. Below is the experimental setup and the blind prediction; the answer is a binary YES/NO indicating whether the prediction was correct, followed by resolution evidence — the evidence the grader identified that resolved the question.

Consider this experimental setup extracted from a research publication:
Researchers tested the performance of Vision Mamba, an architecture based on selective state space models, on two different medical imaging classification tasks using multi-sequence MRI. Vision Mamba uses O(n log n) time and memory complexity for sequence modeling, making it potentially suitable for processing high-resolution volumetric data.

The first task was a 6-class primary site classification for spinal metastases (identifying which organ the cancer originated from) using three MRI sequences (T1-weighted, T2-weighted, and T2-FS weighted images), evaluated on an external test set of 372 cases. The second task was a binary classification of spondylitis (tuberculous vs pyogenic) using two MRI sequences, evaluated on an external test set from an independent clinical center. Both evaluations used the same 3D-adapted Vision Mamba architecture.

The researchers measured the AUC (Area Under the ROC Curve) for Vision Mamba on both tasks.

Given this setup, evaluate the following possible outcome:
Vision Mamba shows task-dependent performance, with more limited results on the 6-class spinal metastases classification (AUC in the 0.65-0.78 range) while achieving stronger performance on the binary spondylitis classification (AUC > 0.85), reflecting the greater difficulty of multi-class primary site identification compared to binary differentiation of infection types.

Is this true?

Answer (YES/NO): NO